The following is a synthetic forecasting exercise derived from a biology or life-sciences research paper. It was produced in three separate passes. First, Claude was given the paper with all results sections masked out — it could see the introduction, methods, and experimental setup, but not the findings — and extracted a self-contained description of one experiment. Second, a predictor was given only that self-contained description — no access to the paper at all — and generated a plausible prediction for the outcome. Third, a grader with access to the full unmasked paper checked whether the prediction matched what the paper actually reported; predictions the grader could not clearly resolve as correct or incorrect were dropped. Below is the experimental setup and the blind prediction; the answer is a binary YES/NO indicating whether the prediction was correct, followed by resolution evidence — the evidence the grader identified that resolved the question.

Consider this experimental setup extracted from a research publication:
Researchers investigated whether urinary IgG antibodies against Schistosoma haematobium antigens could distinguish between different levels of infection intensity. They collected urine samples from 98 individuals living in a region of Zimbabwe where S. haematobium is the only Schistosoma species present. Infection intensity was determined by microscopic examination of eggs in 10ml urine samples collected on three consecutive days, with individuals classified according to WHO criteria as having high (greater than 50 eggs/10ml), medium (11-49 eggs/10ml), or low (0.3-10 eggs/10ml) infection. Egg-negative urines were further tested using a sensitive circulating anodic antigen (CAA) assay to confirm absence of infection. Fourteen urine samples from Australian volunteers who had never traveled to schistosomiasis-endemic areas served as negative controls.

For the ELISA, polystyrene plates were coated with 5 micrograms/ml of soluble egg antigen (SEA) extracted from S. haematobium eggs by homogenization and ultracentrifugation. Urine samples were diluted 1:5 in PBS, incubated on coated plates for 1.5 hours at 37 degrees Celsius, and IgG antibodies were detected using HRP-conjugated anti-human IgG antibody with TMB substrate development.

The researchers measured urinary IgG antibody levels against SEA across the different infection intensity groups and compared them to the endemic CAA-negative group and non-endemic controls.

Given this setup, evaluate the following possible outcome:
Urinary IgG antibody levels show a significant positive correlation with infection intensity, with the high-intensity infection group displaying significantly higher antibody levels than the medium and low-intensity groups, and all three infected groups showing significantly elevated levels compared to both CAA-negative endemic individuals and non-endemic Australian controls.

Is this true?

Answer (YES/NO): NO